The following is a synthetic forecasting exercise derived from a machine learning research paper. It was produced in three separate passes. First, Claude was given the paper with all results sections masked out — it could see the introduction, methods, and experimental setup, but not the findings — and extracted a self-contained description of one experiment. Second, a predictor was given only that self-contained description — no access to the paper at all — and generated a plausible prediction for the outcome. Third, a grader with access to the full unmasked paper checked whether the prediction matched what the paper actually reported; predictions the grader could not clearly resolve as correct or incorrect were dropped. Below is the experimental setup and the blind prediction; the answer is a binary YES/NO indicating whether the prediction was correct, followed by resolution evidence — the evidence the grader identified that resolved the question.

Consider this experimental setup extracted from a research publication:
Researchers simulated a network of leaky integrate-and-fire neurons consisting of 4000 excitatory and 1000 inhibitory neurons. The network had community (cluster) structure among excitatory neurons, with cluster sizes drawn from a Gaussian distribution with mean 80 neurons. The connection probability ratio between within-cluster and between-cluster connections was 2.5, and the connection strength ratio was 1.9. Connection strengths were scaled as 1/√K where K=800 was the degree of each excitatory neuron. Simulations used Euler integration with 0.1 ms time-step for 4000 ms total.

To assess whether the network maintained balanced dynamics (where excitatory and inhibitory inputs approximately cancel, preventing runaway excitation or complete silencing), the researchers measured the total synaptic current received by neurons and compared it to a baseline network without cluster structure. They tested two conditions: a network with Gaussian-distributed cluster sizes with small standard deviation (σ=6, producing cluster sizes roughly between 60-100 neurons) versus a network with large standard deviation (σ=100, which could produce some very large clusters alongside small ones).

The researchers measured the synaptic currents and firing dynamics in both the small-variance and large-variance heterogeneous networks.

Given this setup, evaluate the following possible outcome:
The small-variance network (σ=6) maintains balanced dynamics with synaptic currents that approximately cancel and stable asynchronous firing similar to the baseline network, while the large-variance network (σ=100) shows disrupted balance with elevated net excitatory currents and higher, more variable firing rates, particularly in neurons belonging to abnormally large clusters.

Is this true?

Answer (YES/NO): NO